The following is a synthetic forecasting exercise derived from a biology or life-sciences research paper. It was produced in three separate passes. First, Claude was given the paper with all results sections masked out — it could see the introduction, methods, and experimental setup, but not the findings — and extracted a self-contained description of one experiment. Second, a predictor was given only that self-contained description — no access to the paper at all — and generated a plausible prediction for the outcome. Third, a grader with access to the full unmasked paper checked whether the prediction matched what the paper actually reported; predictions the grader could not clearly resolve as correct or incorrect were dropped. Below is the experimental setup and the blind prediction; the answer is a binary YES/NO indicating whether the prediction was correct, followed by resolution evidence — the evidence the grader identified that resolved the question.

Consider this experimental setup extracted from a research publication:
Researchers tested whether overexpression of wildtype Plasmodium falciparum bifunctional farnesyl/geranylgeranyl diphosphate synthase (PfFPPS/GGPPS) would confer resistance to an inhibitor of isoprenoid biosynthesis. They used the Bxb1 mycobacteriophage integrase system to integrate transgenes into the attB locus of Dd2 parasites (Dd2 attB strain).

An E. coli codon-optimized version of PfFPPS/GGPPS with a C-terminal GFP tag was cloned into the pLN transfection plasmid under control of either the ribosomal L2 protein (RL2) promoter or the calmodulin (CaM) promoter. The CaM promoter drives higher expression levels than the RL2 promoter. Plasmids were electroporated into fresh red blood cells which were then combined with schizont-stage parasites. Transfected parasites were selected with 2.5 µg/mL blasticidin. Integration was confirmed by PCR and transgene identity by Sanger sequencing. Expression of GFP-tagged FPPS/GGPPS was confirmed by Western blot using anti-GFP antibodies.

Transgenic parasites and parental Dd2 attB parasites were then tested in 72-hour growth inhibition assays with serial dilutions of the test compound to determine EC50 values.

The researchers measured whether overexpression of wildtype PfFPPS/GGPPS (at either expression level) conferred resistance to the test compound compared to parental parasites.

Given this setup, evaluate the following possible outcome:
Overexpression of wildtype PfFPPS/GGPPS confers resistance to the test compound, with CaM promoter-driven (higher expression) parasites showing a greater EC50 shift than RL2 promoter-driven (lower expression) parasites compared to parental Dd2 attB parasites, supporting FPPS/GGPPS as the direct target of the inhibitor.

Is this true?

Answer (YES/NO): YES